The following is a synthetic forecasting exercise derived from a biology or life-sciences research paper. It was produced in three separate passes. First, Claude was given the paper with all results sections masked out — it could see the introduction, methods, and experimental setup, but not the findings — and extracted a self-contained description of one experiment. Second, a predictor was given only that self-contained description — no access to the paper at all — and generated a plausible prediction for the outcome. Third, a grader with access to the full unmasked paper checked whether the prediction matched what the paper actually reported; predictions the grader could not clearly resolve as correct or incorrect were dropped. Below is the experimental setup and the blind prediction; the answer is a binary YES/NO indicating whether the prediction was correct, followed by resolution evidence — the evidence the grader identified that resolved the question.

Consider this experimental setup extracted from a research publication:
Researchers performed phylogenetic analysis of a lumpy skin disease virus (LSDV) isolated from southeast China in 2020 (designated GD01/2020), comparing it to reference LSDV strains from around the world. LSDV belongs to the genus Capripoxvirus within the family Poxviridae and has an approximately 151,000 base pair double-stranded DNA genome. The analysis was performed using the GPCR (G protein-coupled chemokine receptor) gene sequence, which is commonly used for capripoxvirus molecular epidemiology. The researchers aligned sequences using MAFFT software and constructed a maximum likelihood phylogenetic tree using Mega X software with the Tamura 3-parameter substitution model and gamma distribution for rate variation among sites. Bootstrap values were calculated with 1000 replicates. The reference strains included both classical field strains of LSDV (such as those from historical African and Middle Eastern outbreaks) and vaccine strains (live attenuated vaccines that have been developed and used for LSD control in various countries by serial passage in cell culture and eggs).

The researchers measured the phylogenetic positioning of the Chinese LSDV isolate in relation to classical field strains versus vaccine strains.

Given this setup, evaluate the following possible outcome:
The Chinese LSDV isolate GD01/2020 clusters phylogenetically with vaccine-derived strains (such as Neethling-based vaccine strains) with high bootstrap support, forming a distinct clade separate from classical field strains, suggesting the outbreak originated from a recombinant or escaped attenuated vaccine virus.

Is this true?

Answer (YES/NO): NO